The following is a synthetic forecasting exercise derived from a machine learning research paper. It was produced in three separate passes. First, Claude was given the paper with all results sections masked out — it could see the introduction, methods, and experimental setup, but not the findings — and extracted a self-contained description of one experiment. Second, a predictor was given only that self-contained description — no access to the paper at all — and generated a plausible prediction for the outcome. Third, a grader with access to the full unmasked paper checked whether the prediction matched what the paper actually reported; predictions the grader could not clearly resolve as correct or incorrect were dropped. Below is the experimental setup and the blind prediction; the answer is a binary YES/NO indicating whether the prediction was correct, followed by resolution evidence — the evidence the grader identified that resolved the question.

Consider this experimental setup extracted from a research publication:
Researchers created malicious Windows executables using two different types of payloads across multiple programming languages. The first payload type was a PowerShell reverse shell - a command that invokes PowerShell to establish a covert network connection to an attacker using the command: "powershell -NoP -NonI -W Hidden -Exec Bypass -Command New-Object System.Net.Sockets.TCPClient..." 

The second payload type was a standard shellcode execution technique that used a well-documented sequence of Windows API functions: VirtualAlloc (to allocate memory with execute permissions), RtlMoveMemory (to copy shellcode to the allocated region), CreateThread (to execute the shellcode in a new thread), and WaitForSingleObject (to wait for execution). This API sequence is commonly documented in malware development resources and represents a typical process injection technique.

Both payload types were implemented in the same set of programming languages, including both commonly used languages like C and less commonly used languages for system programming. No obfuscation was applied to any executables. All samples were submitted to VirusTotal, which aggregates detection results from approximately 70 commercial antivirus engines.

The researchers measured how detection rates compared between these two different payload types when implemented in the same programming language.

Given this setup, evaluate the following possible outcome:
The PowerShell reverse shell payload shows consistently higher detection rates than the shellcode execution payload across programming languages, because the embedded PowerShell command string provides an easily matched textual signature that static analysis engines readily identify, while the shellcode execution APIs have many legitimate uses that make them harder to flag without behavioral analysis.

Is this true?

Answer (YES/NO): NO